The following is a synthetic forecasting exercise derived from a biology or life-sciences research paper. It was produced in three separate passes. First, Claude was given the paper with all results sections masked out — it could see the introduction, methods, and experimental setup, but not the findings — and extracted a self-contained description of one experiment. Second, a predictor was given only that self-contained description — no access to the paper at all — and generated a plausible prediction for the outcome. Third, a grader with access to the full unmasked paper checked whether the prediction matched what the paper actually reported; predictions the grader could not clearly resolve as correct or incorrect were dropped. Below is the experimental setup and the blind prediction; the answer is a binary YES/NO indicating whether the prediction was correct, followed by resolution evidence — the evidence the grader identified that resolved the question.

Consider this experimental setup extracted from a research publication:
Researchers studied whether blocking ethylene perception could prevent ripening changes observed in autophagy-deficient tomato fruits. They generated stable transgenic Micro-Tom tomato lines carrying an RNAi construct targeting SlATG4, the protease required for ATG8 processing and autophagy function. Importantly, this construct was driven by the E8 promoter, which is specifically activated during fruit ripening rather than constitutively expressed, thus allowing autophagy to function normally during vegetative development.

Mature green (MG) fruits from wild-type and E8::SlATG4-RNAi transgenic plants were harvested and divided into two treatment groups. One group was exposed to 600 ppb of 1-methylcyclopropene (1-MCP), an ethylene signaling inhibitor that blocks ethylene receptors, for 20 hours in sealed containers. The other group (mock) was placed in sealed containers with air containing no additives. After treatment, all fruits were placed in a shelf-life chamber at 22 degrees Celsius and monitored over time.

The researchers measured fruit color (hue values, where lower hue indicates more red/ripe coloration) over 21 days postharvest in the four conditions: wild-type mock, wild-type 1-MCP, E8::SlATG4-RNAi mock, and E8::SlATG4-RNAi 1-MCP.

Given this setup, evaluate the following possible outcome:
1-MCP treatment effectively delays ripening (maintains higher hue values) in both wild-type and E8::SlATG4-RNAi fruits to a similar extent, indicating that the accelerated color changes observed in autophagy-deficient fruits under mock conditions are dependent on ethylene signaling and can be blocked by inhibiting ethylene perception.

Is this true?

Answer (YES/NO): YES